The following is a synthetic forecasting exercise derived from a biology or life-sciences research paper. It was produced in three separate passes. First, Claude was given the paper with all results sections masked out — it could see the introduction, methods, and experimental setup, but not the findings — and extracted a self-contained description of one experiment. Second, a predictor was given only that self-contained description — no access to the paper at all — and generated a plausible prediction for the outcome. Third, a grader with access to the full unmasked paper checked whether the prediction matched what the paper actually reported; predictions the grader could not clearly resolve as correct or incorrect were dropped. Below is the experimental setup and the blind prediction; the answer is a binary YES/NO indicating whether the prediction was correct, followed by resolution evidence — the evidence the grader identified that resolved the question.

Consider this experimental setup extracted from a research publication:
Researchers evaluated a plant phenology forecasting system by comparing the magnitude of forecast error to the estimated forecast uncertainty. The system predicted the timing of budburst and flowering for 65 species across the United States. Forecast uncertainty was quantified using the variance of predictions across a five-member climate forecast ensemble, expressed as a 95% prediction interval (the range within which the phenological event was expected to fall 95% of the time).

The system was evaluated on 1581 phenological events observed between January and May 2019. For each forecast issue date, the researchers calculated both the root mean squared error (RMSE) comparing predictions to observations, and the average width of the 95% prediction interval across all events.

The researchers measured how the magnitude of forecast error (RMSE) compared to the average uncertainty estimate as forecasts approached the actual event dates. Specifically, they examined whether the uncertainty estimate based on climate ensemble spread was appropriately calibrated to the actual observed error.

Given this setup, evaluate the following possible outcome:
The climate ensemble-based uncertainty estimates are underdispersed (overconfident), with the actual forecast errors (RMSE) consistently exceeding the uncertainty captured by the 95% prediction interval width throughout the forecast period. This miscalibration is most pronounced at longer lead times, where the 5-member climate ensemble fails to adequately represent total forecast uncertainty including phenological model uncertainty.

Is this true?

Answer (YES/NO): NO